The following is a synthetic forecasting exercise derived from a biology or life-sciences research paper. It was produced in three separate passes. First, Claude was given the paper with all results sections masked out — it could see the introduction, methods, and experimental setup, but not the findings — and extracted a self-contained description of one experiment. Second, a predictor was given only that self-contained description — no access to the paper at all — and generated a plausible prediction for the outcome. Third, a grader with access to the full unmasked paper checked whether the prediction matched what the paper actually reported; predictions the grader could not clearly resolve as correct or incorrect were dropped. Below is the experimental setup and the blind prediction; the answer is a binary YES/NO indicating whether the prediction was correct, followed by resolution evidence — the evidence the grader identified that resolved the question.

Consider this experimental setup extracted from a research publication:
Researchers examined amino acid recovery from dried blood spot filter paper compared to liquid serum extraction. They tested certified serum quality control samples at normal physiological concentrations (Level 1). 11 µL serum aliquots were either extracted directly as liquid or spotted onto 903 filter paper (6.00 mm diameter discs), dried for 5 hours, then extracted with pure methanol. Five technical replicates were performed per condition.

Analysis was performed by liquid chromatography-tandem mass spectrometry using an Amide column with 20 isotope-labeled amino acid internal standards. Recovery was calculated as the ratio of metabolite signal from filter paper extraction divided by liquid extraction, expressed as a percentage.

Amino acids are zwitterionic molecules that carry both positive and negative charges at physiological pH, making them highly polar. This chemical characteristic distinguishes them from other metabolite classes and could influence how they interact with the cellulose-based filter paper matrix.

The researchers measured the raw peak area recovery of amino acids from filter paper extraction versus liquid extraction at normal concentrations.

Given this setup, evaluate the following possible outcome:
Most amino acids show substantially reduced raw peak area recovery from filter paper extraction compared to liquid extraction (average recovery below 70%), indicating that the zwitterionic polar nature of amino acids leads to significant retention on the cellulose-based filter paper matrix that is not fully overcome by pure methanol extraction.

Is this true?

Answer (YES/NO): NO